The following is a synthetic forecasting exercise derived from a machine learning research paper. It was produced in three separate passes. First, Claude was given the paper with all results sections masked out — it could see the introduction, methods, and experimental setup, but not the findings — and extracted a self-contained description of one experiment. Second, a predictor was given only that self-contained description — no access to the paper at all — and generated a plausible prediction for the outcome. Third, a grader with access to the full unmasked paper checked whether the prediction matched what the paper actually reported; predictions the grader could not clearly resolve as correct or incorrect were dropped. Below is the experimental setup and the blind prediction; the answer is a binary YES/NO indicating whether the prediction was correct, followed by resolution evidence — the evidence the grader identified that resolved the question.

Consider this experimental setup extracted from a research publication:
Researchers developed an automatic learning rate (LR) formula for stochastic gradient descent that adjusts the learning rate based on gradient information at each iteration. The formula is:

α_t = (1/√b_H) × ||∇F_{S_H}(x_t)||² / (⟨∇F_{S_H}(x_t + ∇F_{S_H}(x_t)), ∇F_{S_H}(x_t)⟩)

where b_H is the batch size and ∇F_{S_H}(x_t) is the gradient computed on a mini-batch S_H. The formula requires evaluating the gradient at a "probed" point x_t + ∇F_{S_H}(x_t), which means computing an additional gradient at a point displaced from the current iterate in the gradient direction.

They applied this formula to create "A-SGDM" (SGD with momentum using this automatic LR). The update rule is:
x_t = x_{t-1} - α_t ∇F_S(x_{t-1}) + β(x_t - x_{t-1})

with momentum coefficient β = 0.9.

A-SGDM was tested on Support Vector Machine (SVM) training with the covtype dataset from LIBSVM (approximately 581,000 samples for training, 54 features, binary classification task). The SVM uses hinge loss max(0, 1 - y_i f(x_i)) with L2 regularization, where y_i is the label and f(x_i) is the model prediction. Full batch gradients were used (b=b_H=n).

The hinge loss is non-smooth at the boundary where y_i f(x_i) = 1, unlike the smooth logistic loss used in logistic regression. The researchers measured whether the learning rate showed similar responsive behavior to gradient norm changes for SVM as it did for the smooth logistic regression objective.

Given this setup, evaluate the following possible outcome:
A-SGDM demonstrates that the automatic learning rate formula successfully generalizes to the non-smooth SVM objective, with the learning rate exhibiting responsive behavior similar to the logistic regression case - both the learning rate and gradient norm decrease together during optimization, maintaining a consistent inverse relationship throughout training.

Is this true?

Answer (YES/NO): NO